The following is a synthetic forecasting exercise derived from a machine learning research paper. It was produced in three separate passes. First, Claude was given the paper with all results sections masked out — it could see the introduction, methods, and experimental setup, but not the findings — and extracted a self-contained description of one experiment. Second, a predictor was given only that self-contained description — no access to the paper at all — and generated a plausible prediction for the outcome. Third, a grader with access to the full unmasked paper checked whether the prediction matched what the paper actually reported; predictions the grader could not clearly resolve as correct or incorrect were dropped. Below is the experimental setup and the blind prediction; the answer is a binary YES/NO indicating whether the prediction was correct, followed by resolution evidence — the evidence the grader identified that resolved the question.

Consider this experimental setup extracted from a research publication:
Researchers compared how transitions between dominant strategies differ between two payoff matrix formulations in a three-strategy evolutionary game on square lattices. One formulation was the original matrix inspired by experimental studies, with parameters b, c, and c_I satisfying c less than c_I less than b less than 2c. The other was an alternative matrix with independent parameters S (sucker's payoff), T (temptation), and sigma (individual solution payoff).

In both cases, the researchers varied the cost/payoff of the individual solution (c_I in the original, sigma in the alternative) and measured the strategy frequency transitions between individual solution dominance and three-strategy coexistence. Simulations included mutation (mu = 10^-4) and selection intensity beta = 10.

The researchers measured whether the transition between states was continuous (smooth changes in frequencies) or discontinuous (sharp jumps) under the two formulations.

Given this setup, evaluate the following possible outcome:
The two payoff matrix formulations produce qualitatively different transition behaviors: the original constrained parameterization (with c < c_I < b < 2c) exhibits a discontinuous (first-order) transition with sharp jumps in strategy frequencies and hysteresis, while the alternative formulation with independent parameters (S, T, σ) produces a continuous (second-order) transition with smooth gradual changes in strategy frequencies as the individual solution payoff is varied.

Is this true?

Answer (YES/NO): NO